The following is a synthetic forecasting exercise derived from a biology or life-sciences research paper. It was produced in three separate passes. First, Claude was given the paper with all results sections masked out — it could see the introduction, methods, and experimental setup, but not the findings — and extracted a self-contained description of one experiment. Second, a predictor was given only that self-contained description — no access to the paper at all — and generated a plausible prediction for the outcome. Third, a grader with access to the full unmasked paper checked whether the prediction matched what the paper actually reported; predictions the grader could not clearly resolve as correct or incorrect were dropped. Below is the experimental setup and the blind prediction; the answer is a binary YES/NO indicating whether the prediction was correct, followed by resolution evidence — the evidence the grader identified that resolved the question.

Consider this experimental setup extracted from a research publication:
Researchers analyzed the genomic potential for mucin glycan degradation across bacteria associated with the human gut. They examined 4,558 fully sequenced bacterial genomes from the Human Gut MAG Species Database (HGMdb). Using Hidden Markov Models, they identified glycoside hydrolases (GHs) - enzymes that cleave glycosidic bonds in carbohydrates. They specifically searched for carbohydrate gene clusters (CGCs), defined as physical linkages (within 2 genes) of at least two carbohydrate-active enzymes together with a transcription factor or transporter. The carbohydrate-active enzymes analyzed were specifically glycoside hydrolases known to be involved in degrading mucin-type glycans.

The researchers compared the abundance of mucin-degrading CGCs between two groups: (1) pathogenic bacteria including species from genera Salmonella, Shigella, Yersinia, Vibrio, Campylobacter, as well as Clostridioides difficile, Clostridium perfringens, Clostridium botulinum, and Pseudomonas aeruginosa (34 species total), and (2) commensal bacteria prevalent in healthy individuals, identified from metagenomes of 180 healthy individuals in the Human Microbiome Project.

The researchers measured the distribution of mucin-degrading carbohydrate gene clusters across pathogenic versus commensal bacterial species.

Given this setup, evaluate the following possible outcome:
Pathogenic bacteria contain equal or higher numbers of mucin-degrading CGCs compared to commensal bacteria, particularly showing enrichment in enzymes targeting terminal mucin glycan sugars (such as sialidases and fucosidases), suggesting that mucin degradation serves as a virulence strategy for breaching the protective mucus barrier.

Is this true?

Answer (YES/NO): NO